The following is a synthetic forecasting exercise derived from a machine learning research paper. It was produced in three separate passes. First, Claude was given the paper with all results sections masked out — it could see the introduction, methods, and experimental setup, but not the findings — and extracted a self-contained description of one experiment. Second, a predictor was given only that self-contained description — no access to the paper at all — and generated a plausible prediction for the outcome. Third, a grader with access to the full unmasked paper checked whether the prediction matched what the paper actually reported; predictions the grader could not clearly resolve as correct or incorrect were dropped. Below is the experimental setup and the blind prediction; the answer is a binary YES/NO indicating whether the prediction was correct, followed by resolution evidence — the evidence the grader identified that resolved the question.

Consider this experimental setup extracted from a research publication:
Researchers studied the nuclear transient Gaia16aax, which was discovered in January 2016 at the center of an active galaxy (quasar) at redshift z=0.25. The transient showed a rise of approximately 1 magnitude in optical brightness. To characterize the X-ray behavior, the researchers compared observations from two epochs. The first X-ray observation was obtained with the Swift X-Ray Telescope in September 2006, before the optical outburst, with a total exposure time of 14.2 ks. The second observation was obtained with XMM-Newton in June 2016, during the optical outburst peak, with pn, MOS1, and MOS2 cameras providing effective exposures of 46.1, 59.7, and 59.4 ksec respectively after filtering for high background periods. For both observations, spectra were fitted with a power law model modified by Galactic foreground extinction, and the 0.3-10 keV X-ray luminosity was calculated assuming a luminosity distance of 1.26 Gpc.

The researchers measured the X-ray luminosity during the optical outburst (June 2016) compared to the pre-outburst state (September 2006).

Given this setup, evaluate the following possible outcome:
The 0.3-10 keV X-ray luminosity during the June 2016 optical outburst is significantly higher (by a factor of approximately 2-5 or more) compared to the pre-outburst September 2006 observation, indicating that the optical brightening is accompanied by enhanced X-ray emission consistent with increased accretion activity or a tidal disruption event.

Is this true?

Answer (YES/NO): YES